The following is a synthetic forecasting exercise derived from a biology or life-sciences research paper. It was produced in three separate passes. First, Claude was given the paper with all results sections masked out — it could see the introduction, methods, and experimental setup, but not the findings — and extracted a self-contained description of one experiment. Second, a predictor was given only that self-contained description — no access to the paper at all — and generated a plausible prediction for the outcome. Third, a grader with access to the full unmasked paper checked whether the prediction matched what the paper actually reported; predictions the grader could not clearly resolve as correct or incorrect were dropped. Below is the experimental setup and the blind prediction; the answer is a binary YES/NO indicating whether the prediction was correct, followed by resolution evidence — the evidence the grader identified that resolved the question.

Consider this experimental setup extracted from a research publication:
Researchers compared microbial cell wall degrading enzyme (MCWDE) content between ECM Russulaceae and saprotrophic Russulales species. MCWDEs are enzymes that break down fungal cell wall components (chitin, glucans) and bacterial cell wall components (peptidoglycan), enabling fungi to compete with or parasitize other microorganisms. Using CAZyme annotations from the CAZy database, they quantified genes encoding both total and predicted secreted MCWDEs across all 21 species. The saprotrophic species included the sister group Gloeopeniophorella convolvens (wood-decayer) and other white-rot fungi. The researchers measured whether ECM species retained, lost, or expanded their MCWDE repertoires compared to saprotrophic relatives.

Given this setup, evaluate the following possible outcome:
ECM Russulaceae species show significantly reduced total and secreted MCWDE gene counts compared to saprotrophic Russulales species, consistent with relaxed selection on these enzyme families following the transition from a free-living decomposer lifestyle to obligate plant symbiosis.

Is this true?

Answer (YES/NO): YES